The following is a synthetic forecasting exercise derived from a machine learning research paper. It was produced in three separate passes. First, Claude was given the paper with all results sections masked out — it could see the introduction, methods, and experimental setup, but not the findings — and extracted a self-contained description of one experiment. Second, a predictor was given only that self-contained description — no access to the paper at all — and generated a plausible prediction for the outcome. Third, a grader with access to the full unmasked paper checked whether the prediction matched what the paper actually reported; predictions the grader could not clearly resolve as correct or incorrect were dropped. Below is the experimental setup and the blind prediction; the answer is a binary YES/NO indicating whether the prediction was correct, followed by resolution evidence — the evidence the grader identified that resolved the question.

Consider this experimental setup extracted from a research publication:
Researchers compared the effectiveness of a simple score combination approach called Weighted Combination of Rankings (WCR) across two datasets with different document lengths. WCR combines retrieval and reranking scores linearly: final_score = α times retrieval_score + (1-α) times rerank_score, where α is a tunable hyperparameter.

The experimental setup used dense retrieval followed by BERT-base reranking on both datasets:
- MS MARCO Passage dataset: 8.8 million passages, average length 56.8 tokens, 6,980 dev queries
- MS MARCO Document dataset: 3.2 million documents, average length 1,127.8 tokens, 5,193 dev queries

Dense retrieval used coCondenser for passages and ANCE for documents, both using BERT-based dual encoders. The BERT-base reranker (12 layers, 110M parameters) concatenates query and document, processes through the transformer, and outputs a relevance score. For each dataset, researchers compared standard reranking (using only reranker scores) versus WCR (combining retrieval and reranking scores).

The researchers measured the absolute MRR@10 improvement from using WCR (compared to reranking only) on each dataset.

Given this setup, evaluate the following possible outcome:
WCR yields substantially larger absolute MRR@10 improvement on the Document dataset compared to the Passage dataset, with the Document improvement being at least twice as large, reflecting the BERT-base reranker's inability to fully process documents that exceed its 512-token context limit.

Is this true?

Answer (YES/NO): NO